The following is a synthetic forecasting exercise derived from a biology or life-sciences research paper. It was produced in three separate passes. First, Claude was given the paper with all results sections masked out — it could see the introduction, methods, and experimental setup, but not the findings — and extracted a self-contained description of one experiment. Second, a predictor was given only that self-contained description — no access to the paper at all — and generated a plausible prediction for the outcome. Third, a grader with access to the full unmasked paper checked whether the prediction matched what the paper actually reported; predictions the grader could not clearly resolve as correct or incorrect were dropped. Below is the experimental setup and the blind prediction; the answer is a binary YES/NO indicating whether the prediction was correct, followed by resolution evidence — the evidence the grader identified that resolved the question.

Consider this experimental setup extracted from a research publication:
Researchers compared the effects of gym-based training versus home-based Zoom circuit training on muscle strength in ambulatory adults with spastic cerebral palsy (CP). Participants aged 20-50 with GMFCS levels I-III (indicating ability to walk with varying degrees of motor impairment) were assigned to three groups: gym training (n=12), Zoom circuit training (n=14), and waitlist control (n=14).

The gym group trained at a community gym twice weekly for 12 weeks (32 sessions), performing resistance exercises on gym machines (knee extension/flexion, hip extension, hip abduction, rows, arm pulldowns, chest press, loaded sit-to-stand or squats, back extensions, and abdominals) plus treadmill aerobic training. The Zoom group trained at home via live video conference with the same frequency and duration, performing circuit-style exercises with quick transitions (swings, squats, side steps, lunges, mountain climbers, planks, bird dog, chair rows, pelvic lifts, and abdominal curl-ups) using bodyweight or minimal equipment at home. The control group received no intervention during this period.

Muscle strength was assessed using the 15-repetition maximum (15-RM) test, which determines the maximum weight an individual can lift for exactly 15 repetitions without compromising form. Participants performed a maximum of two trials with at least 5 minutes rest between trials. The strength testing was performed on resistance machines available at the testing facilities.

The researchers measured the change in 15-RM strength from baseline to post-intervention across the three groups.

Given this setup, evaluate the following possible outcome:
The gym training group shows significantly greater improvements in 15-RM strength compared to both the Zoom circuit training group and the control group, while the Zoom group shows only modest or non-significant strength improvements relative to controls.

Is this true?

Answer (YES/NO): NO